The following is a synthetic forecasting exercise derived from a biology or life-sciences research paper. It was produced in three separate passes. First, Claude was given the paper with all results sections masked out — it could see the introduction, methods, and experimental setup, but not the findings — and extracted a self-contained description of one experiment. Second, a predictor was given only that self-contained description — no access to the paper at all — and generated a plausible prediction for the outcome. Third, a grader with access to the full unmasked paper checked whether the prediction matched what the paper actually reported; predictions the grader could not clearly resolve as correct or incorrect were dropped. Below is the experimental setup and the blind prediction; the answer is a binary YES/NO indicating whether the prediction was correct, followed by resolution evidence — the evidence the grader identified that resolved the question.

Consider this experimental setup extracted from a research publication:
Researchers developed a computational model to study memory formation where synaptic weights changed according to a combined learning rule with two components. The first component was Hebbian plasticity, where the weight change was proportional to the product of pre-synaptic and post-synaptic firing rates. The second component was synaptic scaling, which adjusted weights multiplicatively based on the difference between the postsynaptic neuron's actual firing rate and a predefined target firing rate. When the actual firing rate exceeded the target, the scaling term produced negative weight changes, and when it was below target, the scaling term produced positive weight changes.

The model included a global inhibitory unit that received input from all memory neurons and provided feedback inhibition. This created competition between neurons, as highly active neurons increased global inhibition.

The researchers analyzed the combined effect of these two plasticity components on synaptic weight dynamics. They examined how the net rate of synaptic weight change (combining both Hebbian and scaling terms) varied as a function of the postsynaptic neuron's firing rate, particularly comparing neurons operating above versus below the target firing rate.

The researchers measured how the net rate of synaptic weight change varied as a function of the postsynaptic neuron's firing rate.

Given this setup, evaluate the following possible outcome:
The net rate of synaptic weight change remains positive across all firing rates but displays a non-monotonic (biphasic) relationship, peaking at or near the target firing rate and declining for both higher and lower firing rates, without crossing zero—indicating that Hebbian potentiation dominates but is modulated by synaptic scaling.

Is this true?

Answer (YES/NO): NO